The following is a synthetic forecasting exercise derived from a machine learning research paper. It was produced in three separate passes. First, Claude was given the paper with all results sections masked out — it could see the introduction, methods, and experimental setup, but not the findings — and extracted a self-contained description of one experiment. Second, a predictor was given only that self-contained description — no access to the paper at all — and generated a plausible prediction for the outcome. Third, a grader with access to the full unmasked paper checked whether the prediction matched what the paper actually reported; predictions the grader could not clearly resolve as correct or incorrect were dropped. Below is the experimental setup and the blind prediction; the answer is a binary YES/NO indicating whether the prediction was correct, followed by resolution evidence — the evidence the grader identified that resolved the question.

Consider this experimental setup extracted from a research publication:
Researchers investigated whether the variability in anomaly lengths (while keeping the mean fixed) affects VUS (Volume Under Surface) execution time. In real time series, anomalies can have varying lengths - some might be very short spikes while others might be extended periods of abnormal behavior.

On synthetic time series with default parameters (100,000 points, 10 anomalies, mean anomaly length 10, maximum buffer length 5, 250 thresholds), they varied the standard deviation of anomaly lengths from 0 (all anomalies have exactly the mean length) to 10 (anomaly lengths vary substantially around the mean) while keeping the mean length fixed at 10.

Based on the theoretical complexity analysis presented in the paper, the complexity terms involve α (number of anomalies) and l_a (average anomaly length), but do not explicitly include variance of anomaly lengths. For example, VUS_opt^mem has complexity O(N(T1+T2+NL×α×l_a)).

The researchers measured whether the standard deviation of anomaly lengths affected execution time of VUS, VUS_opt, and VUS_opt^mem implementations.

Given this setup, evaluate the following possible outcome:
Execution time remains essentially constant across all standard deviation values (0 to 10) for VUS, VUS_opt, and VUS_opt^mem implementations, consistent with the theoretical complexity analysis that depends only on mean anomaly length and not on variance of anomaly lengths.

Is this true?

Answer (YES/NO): YES